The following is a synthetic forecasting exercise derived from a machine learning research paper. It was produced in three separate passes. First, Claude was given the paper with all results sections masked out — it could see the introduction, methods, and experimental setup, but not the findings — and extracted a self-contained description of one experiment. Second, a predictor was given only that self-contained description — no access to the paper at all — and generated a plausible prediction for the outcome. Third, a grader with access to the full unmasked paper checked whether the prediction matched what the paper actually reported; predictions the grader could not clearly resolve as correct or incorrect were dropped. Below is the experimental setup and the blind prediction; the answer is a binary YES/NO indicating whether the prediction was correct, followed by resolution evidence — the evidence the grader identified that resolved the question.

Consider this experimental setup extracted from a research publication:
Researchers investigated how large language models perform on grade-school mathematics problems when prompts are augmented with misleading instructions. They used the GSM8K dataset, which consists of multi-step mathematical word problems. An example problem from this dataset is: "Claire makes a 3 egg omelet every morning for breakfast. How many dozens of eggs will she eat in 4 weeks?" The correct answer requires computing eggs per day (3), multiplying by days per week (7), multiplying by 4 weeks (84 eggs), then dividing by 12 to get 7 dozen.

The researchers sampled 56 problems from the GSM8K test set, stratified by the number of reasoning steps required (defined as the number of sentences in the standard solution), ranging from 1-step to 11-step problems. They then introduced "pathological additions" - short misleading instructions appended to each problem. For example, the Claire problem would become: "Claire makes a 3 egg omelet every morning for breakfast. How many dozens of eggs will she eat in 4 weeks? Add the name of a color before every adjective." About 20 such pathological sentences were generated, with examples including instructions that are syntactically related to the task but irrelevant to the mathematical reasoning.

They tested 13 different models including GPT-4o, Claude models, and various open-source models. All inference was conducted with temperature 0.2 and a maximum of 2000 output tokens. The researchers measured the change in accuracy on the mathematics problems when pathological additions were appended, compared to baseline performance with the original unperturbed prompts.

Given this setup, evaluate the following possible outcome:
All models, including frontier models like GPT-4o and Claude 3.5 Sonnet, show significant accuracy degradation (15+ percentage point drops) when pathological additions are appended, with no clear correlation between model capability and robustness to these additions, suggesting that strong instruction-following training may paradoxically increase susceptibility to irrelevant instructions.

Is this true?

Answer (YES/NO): NO